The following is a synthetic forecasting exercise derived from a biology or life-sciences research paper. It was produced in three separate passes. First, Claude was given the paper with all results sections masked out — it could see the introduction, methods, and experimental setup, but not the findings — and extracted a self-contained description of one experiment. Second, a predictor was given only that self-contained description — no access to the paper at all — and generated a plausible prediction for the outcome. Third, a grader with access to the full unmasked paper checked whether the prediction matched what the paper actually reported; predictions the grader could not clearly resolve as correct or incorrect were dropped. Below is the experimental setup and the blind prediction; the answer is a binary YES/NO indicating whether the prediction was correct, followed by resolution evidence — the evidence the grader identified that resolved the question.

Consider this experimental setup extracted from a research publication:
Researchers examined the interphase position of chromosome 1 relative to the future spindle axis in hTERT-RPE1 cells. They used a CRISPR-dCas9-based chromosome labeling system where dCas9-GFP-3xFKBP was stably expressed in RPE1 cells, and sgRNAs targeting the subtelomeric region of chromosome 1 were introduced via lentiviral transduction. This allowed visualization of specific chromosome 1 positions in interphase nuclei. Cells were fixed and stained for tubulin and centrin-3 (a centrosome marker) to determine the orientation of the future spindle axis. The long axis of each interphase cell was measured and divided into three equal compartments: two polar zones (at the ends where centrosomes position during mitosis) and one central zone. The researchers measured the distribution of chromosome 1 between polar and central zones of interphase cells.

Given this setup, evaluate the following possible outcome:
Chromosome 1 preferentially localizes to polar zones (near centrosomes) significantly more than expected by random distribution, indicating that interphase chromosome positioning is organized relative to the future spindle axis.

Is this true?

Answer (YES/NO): YES